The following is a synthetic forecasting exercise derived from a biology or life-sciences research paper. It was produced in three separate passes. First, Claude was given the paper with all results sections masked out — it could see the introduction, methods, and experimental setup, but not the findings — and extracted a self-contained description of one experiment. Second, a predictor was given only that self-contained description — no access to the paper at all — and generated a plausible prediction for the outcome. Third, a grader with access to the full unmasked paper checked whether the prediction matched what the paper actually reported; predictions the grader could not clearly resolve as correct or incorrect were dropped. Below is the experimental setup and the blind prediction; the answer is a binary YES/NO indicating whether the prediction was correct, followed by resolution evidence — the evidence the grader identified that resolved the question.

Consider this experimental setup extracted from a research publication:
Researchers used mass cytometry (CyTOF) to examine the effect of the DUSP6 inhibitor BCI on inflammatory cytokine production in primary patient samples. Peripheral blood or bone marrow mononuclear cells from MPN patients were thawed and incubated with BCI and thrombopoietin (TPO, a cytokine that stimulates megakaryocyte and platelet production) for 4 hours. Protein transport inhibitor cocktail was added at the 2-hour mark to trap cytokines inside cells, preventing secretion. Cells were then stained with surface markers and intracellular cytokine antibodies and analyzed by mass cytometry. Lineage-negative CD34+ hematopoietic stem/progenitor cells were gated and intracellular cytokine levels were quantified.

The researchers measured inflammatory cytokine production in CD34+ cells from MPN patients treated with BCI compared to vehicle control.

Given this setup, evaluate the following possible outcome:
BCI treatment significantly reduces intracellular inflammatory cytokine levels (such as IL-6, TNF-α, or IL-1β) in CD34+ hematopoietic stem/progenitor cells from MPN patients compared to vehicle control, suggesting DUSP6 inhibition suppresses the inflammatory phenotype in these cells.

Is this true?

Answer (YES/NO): NO